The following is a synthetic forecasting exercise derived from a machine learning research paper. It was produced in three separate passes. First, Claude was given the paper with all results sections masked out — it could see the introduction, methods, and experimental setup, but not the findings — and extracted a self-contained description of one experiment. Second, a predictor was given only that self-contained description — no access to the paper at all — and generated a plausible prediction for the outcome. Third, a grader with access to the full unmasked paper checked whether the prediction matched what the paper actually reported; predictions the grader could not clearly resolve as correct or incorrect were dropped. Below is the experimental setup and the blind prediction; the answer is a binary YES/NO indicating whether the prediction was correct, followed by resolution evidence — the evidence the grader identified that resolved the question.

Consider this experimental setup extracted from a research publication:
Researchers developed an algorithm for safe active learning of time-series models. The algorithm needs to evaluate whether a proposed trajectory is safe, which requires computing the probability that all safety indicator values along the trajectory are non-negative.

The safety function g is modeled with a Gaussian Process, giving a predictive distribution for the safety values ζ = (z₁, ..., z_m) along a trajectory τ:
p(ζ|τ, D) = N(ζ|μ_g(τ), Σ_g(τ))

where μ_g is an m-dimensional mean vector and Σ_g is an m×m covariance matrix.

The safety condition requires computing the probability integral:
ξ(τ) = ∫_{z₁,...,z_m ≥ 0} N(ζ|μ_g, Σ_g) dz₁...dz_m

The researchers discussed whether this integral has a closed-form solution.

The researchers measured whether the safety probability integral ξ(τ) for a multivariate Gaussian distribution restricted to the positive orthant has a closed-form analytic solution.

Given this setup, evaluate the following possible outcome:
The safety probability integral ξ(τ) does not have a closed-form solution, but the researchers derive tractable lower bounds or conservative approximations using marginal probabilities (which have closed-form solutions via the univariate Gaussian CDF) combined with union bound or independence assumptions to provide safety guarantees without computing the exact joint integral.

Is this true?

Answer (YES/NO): NO